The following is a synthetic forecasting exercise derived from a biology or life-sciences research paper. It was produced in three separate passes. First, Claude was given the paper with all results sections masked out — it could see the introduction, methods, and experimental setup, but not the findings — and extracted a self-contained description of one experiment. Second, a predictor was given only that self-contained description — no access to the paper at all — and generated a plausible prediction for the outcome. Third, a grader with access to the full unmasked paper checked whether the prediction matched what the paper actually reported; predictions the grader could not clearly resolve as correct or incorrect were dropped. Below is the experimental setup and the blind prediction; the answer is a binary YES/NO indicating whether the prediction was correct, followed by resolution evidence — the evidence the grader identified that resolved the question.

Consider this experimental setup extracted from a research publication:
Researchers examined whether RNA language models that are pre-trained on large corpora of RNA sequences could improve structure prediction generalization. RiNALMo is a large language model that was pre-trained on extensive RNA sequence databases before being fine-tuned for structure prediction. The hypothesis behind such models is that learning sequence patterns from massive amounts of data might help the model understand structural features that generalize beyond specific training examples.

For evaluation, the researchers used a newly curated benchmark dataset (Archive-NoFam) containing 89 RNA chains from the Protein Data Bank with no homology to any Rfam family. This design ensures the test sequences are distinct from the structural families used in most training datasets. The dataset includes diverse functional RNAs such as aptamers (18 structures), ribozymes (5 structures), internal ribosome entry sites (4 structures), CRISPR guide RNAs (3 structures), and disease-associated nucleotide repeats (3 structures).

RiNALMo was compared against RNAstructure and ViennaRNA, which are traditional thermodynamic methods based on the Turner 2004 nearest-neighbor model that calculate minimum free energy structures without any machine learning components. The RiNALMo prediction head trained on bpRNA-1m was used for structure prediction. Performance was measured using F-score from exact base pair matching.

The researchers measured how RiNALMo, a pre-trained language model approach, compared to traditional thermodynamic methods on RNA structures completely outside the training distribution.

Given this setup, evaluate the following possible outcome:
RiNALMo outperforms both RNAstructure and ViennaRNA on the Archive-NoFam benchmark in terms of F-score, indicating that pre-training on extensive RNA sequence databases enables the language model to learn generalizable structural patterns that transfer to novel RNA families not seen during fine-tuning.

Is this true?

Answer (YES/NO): NO